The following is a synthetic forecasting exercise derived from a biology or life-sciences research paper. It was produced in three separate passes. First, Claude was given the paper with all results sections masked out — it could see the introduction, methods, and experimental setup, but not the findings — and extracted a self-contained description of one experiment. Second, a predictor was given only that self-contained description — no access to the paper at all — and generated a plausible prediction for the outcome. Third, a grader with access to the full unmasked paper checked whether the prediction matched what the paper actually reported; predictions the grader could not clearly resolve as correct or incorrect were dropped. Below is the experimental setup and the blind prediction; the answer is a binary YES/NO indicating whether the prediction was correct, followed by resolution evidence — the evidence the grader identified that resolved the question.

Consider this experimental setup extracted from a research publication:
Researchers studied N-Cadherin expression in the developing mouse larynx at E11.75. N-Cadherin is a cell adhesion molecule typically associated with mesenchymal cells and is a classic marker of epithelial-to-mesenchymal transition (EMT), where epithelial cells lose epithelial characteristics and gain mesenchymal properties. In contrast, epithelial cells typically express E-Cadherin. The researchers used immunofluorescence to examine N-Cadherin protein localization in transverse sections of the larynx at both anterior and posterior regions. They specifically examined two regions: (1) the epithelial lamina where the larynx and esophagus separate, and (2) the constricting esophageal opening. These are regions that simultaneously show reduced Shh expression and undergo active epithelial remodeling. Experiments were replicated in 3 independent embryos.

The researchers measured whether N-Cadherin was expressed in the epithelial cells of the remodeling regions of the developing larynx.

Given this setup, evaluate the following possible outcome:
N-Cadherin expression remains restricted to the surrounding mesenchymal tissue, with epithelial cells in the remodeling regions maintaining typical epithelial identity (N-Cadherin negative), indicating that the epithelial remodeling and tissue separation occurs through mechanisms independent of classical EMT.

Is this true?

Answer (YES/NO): NO